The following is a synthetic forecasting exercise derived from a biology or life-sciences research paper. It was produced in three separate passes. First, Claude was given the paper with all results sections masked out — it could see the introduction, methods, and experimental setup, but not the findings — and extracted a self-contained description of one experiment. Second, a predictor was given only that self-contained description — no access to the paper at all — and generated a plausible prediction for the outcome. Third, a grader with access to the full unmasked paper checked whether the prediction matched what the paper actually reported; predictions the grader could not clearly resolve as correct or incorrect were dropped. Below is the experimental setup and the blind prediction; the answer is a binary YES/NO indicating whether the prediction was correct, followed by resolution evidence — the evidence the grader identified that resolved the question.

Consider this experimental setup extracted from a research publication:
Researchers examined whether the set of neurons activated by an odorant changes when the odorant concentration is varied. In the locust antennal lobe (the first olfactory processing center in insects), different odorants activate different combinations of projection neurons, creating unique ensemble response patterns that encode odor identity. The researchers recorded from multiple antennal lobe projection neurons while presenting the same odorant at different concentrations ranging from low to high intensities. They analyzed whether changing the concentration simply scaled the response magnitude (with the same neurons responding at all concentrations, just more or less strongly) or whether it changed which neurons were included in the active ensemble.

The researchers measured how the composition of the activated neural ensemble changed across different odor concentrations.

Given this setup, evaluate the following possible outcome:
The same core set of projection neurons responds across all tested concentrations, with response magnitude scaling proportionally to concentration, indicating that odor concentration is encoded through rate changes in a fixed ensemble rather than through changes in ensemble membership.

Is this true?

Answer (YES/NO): NO